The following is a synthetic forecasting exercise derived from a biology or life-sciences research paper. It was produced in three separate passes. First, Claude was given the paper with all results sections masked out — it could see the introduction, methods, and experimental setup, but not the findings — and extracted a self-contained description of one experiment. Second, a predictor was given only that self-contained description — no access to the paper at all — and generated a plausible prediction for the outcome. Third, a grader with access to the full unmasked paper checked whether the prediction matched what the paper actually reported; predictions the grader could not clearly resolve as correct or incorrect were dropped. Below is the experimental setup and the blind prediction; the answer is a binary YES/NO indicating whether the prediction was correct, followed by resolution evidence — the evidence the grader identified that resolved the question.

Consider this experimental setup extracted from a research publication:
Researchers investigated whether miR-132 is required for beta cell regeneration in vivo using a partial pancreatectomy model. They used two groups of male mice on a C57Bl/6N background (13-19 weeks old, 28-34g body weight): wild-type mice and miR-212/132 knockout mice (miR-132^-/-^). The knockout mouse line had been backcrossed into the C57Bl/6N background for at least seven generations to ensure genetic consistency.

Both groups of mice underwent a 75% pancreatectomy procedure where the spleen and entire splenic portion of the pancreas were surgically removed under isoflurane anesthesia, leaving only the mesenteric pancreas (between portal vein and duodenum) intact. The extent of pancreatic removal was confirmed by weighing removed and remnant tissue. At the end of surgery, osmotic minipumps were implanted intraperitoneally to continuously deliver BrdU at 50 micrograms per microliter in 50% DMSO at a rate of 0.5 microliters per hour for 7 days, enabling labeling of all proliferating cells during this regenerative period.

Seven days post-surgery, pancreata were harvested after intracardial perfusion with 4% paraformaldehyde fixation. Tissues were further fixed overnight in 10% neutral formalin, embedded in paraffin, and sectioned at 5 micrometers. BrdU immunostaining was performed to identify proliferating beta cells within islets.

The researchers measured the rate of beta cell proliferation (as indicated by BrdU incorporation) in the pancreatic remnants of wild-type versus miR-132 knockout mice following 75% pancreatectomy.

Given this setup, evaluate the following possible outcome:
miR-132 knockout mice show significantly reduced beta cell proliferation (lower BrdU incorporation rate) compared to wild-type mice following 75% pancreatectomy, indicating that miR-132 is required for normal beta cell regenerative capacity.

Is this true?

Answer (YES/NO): YES